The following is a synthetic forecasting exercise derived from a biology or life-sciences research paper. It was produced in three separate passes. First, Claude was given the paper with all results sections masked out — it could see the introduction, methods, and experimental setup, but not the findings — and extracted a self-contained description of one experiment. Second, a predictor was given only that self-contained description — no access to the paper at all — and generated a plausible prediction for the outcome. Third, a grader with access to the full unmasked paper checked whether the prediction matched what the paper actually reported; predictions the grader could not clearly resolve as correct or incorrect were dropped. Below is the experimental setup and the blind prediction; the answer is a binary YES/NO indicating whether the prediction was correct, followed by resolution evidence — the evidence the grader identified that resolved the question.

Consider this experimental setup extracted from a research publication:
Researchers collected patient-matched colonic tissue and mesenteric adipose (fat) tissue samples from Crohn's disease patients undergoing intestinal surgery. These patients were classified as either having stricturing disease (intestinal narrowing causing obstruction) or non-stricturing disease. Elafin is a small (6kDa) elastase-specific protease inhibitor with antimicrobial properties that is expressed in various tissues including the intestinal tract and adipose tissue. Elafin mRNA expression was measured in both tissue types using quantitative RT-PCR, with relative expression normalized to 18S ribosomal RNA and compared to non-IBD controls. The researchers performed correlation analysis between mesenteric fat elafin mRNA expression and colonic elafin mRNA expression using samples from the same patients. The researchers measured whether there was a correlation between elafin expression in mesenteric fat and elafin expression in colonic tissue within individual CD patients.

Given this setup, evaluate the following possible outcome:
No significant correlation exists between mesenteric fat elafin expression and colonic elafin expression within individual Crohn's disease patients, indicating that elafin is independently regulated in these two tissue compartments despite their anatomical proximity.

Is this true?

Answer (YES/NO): NO